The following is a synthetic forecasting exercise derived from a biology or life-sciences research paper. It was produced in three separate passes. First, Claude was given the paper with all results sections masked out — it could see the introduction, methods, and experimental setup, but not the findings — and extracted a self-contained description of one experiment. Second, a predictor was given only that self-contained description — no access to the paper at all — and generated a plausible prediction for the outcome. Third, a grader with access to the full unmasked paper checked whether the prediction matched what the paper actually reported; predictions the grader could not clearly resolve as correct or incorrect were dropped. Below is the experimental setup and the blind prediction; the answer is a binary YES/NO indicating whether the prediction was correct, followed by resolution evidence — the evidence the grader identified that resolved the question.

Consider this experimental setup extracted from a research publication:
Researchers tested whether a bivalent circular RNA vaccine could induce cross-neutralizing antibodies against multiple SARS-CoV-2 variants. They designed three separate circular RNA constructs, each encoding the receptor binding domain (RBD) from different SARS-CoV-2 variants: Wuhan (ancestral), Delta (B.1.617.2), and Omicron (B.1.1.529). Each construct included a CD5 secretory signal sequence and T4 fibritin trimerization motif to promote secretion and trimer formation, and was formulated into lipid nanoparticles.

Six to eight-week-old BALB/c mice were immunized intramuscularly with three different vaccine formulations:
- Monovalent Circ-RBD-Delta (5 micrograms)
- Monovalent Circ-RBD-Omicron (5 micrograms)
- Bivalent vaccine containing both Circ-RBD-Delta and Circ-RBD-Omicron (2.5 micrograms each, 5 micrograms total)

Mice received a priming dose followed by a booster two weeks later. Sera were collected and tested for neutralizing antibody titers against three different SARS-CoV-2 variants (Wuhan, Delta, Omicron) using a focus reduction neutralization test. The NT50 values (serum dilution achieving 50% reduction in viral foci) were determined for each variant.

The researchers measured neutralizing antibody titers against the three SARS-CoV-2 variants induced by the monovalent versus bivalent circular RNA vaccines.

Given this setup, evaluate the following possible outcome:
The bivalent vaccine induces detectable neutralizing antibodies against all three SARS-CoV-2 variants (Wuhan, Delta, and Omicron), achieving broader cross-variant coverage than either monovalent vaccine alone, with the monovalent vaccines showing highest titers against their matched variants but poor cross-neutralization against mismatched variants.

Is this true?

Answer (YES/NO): NO